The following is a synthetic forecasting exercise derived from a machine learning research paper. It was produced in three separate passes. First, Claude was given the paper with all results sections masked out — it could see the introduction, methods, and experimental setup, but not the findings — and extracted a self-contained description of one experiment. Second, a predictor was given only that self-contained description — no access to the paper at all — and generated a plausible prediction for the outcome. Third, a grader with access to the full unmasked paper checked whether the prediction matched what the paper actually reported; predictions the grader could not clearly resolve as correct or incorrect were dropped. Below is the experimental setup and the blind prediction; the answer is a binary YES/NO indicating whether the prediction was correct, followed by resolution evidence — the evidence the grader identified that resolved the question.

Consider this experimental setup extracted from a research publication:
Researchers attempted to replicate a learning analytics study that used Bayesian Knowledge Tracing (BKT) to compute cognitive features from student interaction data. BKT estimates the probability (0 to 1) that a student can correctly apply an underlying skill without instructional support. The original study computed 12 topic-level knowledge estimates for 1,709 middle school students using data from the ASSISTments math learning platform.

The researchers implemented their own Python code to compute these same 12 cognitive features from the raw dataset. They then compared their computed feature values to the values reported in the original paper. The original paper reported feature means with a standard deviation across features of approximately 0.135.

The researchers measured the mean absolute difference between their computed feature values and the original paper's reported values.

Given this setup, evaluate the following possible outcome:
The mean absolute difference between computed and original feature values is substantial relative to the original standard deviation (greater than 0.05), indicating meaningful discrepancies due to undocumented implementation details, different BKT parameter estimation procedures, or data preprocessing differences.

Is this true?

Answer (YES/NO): NO